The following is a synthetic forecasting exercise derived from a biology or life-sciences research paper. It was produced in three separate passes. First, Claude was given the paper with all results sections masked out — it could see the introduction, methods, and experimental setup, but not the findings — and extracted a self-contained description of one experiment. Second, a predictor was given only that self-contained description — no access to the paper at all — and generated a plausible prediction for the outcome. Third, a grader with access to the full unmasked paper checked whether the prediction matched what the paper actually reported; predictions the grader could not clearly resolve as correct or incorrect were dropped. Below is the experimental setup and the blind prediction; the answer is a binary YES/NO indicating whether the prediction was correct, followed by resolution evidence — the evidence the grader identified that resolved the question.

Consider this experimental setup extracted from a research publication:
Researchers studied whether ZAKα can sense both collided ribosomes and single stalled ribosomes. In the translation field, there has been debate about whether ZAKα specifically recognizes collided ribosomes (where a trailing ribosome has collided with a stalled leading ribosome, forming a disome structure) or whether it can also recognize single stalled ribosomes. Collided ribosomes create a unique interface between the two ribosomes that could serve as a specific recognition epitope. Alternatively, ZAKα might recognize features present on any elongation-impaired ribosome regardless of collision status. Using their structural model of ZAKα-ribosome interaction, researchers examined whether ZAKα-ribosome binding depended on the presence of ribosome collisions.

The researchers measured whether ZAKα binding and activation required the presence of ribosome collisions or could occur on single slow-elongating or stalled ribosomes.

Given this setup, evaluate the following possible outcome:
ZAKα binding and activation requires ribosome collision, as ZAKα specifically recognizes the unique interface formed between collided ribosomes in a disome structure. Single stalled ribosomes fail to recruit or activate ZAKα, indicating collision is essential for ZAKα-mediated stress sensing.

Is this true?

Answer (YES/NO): NO